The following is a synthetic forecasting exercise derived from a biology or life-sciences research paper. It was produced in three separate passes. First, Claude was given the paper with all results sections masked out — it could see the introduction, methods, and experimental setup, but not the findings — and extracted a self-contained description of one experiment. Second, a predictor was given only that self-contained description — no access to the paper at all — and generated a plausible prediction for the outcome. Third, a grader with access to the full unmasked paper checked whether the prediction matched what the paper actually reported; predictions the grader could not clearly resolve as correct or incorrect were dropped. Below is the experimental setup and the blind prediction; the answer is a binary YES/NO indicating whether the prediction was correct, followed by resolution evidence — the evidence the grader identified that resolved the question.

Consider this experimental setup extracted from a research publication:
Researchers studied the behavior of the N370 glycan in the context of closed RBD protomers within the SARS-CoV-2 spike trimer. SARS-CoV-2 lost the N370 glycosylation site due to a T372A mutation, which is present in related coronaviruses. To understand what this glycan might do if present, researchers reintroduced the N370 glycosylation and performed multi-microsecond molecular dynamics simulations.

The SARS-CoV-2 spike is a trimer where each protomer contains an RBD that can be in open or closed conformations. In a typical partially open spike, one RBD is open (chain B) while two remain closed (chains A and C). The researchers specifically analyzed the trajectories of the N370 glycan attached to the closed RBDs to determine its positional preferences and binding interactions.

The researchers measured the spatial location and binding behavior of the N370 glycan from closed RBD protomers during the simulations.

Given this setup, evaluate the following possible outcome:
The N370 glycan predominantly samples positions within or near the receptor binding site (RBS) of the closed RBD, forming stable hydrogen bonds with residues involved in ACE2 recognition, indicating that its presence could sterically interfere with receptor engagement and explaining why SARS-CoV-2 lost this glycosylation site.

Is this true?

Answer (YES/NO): NO